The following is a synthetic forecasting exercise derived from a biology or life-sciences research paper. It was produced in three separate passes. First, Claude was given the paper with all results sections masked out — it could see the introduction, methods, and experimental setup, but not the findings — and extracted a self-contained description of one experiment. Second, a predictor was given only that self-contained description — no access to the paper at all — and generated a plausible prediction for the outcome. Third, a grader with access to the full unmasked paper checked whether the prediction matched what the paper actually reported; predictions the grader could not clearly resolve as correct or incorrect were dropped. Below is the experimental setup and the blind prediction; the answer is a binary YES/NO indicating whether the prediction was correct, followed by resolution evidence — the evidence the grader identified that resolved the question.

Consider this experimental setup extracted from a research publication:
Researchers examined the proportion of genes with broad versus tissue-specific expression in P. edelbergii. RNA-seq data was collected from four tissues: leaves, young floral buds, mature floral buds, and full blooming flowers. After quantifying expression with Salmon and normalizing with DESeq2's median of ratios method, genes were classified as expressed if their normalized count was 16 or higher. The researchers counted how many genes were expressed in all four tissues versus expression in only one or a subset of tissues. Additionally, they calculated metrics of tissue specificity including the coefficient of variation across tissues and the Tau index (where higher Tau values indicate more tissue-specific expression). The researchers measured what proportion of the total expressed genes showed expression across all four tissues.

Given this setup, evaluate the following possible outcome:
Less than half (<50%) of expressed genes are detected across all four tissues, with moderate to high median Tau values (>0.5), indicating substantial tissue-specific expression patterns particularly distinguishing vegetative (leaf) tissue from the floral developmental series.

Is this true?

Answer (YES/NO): NO